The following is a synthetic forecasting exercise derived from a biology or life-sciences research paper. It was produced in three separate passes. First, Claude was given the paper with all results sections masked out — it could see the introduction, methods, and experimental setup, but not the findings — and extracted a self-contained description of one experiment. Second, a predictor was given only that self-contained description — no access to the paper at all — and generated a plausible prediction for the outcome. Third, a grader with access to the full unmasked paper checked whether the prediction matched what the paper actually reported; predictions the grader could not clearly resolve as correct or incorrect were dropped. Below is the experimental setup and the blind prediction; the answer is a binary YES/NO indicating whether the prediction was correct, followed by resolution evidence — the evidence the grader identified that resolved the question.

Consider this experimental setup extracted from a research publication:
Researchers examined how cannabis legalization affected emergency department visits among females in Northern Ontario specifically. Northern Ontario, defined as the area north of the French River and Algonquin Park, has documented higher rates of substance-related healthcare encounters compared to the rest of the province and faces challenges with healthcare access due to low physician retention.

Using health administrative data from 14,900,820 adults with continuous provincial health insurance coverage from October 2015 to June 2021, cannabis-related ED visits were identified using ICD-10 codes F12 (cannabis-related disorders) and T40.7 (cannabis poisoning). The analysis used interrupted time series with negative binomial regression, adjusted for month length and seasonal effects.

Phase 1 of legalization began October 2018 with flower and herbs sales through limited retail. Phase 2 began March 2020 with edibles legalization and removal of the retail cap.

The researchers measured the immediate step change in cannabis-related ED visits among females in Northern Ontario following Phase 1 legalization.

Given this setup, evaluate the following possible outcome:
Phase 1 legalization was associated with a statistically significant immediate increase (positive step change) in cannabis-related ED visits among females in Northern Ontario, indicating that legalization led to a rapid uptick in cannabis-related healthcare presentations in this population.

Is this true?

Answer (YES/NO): NO